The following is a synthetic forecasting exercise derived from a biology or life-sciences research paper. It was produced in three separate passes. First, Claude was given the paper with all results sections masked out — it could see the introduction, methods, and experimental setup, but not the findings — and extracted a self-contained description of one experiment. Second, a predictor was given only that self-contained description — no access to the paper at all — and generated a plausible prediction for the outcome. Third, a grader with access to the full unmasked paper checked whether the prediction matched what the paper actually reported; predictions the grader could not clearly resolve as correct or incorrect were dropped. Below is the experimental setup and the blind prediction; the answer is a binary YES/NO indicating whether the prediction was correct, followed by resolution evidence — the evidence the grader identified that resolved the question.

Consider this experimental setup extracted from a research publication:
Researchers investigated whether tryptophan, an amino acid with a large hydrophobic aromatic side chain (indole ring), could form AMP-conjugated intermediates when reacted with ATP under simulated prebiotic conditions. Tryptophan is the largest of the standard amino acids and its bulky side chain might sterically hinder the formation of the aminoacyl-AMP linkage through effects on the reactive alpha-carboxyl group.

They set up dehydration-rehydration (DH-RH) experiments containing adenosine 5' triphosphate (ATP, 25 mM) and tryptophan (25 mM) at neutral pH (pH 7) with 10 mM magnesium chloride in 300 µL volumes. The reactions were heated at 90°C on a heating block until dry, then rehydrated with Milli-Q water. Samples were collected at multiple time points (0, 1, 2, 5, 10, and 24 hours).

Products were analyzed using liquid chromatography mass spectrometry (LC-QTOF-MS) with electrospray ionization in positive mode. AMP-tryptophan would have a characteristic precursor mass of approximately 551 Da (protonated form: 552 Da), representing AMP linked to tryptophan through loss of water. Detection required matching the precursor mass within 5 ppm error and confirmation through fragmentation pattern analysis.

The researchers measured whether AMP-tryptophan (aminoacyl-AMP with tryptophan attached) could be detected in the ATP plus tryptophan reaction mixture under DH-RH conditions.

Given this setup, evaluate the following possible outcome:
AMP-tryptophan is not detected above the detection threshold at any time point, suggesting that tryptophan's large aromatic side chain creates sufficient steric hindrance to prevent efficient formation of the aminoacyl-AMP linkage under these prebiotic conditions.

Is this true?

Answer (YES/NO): NO